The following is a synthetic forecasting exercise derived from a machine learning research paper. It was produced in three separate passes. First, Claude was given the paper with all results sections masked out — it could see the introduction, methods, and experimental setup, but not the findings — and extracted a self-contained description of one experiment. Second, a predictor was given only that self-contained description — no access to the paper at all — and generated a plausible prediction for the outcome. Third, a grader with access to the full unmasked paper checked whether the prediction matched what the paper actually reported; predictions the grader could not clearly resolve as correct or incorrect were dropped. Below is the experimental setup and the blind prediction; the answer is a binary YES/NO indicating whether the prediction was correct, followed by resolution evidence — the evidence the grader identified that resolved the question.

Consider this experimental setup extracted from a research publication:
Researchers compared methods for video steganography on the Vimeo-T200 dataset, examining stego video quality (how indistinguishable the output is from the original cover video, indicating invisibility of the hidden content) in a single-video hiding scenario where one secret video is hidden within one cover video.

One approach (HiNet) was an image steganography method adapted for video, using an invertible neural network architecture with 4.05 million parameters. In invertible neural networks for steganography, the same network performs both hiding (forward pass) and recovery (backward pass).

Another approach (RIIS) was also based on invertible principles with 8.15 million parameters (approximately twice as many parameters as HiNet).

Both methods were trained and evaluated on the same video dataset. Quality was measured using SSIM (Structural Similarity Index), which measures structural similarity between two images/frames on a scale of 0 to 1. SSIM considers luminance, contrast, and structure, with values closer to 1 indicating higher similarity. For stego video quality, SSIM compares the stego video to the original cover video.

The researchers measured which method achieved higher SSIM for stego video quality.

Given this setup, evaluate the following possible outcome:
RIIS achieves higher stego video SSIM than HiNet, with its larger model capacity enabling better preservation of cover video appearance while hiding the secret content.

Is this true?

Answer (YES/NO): NO